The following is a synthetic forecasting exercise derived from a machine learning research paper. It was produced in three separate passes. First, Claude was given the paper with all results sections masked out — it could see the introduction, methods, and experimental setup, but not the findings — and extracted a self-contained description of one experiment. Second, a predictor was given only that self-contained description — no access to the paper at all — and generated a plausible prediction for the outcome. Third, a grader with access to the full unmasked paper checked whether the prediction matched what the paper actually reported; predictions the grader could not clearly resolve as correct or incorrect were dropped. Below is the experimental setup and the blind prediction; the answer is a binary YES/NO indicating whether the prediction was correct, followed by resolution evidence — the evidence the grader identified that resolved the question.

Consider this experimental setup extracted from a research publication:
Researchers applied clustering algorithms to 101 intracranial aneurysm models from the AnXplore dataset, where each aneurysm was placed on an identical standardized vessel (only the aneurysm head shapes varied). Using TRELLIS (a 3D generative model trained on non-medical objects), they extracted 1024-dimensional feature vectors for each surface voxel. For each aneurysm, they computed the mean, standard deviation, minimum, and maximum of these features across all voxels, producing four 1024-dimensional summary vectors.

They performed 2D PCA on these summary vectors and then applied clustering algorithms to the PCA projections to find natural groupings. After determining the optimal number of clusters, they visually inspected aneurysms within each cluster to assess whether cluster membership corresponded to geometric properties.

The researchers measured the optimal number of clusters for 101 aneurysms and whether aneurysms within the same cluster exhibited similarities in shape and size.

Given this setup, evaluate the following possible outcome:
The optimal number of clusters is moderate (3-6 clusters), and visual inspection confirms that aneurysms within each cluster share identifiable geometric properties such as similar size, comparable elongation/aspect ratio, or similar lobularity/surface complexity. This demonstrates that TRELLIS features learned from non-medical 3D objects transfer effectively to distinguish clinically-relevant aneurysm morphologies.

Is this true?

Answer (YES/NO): NO